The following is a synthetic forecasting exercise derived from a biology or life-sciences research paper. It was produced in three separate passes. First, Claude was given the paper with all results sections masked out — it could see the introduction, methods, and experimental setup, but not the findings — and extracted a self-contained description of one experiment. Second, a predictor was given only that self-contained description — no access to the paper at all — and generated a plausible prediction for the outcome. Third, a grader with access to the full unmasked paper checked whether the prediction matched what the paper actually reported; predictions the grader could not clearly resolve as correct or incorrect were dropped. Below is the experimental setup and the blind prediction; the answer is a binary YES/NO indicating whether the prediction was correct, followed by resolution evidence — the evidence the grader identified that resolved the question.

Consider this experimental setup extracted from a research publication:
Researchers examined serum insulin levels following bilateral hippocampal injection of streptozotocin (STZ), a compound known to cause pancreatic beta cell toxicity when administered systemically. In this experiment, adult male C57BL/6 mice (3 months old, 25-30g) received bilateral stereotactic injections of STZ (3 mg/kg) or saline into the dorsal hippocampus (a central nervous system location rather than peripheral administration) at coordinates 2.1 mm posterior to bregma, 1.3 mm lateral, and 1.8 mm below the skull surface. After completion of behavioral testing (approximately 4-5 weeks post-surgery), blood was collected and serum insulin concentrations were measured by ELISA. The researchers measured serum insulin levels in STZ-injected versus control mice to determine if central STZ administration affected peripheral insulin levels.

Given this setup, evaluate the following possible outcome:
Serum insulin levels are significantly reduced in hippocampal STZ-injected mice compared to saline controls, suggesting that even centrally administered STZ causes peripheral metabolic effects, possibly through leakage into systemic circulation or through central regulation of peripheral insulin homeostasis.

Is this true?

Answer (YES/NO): NO